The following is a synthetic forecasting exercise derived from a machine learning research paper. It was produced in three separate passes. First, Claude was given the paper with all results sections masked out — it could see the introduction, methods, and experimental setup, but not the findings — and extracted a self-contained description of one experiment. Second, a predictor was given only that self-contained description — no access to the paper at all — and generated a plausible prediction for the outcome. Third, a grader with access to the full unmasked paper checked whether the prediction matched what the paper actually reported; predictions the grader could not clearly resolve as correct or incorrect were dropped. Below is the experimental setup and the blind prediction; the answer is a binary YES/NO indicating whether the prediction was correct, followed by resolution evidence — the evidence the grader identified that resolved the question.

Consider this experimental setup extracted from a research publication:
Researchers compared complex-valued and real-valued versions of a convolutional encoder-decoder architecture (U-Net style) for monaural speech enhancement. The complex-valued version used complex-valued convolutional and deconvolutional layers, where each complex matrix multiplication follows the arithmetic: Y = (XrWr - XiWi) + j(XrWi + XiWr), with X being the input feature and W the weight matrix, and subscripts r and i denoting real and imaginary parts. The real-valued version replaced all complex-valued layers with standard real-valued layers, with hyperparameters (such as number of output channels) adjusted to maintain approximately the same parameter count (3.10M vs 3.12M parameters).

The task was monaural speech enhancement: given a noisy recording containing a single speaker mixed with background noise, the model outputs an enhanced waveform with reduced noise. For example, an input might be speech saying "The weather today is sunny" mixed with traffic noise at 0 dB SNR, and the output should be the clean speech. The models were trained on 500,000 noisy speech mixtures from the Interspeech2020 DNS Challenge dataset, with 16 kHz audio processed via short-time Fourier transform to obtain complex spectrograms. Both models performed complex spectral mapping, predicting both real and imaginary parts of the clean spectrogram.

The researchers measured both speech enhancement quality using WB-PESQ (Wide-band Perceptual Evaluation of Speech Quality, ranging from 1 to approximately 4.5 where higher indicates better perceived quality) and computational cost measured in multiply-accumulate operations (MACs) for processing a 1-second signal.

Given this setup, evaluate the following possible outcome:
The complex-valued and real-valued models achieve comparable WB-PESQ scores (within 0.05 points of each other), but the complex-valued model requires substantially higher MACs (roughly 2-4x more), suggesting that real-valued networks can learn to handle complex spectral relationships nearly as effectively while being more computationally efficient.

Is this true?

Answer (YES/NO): NO